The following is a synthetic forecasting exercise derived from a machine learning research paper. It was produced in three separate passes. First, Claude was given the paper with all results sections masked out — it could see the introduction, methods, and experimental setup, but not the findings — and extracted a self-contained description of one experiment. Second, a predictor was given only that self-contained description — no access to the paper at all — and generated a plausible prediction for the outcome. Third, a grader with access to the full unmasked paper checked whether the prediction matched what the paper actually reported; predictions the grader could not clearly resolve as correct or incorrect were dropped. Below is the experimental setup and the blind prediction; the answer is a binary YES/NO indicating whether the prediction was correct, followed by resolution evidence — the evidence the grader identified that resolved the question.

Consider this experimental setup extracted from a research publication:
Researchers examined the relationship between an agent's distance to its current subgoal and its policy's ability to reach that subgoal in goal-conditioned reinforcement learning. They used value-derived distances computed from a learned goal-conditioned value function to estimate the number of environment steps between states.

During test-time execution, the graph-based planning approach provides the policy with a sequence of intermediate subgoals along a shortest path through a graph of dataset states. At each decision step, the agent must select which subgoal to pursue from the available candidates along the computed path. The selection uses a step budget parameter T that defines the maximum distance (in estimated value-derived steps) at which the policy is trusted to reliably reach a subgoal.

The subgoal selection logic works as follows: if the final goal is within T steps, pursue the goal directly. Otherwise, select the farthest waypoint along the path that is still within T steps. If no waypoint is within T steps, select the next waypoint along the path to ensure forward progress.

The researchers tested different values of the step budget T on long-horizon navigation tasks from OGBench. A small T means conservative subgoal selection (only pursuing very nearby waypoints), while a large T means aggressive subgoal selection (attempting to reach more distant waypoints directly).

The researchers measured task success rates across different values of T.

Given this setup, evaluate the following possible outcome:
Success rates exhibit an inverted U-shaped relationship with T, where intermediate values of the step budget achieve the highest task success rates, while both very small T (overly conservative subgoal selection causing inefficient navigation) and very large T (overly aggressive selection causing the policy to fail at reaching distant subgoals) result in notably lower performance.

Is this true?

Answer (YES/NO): NO